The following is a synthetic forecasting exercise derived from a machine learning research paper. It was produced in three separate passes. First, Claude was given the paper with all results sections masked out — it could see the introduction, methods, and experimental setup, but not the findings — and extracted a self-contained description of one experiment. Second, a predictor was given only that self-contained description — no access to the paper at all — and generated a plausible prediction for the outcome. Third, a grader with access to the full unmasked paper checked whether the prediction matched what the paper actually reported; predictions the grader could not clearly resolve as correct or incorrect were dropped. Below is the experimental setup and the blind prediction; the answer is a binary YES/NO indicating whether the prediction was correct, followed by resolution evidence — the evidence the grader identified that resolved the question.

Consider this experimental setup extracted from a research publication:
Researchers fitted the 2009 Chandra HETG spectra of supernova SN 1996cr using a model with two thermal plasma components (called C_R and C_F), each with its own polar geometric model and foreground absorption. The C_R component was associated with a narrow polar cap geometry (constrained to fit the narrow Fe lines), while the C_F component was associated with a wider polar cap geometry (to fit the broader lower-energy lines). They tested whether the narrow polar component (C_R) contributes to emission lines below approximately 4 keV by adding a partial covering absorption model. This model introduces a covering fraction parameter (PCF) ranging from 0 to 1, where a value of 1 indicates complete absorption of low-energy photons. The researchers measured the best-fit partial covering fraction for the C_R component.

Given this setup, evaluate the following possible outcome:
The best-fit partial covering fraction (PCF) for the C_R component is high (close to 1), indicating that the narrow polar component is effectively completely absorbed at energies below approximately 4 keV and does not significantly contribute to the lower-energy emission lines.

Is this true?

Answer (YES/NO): YES